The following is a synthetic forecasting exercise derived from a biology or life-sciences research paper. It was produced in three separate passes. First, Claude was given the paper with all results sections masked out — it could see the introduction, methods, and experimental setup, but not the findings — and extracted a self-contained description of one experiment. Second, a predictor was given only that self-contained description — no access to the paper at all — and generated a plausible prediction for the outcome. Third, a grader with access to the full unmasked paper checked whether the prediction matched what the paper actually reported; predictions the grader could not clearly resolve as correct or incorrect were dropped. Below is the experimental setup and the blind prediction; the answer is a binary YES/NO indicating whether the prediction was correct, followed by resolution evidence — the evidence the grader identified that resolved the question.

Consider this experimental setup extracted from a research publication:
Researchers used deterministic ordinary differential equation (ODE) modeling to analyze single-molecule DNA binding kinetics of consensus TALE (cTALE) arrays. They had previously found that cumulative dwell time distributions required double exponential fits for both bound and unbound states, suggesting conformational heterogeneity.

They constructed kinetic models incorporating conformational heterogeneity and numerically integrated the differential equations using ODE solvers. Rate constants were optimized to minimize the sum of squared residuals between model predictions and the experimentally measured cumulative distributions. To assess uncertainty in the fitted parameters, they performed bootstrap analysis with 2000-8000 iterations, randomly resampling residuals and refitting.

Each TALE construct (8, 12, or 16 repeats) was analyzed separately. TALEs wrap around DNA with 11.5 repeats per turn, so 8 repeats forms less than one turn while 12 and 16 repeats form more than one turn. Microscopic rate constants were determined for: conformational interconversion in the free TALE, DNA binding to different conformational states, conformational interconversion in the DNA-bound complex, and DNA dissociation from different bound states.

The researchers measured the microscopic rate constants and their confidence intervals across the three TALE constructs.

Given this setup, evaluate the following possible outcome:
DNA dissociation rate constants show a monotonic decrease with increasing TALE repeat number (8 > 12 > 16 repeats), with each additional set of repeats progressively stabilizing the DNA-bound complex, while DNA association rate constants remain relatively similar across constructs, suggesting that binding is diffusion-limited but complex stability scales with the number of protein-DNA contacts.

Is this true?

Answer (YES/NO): NO